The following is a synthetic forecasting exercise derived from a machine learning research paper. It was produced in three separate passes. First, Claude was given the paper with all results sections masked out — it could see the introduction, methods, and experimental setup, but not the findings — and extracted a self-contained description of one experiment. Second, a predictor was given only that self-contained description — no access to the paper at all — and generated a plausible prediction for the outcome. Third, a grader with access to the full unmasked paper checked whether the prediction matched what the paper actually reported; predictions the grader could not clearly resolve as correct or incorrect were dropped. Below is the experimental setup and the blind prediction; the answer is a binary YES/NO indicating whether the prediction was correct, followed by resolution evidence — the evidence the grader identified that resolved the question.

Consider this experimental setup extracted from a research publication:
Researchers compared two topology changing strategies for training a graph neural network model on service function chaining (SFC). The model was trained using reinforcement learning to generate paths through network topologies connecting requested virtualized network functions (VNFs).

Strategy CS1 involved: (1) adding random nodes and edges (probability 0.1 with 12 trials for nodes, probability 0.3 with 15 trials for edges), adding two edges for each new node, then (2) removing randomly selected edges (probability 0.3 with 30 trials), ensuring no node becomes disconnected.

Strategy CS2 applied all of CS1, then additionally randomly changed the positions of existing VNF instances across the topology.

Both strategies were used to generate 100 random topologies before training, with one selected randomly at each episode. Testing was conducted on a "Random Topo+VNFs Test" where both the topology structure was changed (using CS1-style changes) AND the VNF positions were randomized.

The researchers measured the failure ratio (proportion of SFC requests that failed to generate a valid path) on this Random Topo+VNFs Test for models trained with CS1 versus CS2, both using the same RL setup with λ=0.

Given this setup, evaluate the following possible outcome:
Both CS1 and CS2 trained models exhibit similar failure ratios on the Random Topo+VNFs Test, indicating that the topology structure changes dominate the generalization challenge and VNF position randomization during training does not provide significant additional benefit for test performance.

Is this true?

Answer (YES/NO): NO